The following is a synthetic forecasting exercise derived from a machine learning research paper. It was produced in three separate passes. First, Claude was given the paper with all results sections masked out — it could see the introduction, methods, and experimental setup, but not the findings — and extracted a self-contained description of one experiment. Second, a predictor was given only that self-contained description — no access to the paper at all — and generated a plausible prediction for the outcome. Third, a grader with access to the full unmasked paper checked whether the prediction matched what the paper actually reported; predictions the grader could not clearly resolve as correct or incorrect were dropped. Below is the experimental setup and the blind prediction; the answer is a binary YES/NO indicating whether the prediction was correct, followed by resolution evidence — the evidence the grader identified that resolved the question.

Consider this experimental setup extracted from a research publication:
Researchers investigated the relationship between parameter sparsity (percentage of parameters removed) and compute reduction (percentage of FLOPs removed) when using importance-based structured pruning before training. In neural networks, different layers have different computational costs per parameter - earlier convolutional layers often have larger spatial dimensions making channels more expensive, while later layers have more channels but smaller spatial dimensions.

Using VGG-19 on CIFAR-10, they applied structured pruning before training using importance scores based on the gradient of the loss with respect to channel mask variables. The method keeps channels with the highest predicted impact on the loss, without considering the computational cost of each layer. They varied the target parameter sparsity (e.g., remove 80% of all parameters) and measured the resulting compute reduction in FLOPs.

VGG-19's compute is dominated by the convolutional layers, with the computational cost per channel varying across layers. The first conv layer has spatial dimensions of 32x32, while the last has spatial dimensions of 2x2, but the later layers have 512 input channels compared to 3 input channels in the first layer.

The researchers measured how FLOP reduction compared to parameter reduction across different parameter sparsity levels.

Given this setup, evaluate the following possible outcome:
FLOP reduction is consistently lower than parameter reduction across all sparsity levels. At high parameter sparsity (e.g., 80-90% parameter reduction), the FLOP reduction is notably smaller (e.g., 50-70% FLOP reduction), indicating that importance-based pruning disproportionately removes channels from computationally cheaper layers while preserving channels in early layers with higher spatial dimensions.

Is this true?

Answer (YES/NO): YES